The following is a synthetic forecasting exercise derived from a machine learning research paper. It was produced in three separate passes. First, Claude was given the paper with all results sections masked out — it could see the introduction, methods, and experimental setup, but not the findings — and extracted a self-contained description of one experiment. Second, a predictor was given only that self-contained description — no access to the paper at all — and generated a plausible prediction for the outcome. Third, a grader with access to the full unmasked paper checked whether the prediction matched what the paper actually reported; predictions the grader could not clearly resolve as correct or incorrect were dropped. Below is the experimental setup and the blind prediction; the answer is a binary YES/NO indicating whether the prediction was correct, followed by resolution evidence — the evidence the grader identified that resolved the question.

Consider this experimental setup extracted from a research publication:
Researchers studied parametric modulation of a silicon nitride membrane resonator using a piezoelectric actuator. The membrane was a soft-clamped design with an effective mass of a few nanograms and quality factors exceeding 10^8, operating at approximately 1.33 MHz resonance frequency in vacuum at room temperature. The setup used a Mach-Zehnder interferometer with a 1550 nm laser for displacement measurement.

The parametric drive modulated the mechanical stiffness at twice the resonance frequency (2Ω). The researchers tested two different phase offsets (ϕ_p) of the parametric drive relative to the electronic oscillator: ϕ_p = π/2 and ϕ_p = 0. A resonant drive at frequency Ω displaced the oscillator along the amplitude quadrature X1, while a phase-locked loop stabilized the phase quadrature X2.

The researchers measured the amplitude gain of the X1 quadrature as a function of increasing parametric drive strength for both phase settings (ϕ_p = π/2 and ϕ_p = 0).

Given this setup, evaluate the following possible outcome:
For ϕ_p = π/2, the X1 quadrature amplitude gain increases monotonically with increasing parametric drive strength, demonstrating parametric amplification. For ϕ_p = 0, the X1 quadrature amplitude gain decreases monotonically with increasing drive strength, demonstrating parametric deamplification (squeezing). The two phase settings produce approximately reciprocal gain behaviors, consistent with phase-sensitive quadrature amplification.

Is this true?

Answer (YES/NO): YES